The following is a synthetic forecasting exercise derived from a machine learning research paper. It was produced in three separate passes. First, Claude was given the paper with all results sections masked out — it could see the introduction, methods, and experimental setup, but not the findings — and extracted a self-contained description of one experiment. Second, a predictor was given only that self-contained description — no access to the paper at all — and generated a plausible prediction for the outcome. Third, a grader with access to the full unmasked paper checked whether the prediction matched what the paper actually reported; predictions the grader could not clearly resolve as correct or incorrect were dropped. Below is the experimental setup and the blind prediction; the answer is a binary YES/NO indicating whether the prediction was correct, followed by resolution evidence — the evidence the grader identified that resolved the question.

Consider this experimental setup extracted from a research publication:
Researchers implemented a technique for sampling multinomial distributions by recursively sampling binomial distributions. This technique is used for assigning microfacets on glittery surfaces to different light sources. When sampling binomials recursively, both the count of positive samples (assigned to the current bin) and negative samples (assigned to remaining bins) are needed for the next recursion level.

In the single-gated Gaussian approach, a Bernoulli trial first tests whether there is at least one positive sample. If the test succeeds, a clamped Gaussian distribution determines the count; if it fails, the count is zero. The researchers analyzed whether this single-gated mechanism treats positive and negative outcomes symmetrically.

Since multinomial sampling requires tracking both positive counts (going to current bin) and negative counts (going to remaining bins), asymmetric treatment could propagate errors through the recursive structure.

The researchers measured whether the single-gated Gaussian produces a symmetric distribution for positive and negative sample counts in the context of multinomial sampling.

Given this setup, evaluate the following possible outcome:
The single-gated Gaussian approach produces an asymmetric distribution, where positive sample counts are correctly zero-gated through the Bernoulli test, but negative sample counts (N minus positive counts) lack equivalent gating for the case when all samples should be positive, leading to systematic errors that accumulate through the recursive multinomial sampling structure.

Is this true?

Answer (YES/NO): YES